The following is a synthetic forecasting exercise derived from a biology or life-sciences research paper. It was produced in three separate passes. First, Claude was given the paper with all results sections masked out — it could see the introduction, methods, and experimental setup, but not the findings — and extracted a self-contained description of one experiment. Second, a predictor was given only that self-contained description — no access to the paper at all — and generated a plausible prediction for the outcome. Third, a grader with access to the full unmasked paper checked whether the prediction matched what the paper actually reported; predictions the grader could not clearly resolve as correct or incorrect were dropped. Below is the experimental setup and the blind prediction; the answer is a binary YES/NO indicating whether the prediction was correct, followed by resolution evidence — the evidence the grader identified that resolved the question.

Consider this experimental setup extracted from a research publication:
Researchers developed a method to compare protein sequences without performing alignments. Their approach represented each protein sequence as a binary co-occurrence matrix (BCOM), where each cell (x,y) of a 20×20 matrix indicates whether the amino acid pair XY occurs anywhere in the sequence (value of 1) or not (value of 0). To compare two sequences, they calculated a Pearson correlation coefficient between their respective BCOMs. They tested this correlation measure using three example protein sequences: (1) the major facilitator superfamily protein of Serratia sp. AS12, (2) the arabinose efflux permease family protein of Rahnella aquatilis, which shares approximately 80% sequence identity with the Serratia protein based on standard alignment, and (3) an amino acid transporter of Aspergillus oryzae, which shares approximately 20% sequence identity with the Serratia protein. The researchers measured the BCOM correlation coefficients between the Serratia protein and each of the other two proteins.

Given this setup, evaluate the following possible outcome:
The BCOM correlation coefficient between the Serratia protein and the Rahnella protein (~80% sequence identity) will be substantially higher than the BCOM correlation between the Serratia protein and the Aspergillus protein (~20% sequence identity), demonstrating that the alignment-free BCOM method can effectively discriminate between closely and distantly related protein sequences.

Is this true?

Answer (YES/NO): YES